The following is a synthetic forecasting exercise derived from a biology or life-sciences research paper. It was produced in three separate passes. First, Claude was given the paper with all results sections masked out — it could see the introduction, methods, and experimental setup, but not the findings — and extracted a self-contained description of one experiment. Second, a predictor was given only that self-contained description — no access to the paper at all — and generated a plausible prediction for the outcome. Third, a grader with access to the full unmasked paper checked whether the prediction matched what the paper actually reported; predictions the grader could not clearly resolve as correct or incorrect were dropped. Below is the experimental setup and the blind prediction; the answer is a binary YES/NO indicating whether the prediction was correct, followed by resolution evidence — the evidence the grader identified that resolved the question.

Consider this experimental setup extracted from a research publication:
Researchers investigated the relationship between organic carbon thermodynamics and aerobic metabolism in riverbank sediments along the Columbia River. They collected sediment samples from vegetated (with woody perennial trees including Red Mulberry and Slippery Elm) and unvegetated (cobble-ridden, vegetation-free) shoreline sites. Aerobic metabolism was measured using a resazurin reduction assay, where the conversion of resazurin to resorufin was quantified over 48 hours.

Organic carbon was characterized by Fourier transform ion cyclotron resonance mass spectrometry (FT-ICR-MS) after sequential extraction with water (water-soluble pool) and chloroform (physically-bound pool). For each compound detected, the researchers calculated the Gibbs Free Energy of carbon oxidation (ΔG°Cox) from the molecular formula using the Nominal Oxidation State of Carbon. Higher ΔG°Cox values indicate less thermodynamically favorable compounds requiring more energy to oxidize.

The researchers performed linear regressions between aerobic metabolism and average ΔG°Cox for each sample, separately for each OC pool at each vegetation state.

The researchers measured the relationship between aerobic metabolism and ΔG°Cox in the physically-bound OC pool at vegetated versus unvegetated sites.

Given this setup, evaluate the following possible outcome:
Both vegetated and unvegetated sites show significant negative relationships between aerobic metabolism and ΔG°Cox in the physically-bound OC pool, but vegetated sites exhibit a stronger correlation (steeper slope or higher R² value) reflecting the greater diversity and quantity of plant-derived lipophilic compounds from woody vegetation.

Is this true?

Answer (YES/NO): NO